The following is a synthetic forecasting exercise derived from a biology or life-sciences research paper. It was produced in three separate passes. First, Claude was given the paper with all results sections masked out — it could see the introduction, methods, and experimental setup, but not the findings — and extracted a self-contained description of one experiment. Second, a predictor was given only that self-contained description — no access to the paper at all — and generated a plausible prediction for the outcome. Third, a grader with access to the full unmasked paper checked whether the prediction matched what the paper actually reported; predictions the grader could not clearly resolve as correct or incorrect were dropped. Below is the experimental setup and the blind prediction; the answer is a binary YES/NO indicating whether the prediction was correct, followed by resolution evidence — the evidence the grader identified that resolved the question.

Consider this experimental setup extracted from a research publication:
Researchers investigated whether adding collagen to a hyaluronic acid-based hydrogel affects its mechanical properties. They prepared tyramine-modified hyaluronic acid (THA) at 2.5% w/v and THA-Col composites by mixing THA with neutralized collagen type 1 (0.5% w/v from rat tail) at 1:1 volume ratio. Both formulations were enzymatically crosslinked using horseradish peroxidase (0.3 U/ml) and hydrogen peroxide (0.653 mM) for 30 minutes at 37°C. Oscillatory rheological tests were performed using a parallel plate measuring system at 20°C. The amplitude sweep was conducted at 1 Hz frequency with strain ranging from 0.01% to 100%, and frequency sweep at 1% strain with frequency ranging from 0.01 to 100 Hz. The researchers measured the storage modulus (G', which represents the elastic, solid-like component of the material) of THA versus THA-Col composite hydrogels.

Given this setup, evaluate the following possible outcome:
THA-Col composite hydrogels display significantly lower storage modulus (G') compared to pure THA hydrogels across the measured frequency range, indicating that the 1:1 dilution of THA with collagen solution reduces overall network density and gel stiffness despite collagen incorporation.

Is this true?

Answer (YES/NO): NO